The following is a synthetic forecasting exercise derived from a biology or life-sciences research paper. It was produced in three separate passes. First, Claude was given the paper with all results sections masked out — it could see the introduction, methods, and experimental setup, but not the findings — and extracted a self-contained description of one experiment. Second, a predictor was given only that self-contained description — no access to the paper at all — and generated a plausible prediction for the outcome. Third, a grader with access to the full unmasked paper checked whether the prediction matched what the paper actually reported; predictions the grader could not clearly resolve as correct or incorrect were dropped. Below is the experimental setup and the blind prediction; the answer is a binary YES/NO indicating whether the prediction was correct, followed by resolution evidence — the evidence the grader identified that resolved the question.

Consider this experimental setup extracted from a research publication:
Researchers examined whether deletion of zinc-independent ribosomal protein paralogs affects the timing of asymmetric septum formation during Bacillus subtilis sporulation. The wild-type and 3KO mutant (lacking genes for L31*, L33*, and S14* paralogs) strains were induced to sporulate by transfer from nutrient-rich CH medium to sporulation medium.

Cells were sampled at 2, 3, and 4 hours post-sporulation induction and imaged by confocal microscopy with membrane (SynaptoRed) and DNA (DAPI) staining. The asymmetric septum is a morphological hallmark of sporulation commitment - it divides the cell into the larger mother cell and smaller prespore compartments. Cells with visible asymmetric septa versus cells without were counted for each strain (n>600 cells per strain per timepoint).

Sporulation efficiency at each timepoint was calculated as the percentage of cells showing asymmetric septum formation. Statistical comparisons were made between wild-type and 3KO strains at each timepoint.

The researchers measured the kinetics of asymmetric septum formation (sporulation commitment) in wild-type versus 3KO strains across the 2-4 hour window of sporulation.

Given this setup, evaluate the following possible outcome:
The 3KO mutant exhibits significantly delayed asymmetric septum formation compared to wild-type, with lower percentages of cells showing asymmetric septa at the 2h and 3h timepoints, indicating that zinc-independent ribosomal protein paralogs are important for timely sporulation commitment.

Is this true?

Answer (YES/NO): YES